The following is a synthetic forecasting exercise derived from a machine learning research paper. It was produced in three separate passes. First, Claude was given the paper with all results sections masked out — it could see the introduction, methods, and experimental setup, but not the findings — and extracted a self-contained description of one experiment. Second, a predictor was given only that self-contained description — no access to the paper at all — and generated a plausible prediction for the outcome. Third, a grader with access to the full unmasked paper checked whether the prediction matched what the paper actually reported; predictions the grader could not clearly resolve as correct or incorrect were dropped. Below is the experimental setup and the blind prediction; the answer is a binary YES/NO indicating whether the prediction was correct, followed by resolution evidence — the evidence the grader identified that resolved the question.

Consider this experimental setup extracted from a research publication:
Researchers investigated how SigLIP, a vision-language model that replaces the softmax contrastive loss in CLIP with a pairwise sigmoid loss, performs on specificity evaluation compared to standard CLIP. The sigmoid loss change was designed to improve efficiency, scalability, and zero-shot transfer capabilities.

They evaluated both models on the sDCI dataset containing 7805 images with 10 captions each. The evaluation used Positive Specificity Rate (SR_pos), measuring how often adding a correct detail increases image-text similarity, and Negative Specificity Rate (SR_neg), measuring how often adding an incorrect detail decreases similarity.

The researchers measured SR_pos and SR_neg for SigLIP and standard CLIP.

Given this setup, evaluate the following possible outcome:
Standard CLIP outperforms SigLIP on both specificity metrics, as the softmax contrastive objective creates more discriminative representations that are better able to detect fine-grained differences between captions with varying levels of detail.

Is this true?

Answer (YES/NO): NO